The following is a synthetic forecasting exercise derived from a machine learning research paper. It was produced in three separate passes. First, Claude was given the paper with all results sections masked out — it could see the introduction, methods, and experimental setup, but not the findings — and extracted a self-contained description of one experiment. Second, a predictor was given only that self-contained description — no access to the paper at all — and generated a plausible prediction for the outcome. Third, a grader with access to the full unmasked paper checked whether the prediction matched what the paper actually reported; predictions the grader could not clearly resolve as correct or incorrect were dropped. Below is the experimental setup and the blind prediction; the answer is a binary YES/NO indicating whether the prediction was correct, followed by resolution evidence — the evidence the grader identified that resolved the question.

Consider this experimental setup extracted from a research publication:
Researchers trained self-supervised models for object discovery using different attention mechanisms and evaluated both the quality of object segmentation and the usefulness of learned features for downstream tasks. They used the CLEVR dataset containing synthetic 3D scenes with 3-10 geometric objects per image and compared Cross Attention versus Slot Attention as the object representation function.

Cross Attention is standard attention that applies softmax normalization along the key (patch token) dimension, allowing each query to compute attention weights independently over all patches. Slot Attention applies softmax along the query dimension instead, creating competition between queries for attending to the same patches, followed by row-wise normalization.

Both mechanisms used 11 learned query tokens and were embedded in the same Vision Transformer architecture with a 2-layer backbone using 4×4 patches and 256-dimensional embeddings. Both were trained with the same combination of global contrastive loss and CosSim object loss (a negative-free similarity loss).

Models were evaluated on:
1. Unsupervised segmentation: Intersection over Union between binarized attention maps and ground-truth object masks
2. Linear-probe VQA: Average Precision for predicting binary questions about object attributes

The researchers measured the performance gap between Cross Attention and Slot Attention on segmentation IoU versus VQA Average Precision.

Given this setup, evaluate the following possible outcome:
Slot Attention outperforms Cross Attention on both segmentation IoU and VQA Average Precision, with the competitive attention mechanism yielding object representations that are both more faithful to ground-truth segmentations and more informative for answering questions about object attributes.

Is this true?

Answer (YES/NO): YES